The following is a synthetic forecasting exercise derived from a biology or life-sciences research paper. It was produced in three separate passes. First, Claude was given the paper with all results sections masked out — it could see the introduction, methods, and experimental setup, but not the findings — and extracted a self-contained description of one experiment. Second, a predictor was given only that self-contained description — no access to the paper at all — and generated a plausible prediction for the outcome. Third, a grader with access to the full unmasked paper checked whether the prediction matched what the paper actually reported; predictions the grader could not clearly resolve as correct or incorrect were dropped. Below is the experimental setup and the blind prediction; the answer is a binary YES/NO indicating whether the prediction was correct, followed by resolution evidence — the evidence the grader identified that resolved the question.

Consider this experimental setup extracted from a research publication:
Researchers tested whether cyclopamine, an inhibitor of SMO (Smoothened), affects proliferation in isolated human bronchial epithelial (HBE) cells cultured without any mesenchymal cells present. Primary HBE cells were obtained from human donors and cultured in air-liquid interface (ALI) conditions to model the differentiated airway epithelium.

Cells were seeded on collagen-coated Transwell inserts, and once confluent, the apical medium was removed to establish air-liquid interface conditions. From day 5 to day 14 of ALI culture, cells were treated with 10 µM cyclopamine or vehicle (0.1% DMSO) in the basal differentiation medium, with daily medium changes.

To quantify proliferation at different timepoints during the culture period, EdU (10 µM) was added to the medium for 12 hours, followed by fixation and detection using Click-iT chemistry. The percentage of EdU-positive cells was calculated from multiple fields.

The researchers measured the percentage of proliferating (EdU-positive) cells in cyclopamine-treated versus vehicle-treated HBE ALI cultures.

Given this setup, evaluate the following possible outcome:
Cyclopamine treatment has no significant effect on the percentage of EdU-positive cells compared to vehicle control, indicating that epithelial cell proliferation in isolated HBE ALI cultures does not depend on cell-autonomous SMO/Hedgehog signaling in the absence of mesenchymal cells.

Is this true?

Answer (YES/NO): NO